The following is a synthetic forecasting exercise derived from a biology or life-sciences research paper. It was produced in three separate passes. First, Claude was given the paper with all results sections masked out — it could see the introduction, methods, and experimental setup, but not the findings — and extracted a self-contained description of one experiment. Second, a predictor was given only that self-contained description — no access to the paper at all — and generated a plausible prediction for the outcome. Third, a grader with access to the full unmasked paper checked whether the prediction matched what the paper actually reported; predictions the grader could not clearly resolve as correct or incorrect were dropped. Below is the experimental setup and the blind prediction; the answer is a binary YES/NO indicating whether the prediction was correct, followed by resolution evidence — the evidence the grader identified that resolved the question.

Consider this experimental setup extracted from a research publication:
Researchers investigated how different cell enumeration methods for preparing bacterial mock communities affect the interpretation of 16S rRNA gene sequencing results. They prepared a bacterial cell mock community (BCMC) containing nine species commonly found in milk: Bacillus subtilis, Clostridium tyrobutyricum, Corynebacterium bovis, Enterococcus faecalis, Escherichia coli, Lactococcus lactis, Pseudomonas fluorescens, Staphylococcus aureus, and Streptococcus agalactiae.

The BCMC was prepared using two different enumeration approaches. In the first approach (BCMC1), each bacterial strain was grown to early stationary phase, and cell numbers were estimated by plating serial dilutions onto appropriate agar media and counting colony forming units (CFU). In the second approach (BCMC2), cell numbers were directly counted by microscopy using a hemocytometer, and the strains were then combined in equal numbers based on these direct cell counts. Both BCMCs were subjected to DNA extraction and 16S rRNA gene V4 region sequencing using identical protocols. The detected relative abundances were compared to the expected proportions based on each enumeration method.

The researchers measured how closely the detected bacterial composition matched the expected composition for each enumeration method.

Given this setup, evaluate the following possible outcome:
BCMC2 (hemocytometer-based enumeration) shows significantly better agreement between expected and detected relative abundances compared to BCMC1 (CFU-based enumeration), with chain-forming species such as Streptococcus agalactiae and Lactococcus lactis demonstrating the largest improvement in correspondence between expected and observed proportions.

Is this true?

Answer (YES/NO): NO